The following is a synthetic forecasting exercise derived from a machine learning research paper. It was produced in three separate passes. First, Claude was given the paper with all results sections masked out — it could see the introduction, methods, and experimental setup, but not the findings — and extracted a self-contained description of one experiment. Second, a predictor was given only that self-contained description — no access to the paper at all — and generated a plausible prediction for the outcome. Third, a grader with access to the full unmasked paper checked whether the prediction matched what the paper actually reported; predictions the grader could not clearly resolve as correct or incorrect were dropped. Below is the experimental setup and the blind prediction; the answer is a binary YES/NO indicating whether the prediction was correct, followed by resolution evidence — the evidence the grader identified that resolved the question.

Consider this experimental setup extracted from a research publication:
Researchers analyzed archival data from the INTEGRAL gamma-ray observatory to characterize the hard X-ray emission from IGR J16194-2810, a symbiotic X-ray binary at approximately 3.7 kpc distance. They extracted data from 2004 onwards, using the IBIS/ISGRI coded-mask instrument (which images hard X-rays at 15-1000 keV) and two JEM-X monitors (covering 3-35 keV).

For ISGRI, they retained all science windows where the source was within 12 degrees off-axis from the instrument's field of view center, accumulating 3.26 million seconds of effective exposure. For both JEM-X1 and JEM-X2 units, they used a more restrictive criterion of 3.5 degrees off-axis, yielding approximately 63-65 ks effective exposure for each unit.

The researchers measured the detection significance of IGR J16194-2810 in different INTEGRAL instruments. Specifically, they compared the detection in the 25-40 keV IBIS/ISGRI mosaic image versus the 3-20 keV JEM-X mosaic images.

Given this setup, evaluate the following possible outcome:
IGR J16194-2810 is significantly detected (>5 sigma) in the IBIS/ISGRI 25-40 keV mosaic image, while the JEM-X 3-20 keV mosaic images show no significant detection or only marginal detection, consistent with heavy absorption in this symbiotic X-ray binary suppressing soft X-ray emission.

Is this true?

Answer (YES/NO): NO